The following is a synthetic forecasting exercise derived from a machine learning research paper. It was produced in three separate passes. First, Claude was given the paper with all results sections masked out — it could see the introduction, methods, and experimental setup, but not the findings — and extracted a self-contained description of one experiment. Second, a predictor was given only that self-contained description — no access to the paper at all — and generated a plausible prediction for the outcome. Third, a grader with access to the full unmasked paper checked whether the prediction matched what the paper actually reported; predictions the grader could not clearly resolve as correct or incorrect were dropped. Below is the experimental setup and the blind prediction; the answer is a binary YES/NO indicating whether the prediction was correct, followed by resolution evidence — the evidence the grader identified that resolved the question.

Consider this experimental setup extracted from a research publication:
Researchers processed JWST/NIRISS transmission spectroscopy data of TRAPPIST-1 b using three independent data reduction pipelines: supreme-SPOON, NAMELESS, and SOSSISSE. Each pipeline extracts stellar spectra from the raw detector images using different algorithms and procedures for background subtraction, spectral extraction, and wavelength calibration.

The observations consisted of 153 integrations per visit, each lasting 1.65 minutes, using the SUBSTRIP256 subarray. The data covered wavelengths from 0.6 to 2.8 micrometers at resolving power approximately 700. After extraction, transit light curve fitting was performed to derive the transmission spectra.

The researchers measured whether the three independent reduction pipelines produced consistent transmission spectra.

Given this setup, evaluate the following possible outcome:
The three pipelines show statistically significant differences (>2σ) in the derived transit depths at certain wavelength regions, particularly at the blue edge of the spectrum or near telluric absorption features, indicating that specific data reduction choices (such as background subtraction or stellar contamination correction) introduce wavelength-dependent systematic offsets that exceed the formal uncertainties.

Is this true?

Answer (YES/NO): NO